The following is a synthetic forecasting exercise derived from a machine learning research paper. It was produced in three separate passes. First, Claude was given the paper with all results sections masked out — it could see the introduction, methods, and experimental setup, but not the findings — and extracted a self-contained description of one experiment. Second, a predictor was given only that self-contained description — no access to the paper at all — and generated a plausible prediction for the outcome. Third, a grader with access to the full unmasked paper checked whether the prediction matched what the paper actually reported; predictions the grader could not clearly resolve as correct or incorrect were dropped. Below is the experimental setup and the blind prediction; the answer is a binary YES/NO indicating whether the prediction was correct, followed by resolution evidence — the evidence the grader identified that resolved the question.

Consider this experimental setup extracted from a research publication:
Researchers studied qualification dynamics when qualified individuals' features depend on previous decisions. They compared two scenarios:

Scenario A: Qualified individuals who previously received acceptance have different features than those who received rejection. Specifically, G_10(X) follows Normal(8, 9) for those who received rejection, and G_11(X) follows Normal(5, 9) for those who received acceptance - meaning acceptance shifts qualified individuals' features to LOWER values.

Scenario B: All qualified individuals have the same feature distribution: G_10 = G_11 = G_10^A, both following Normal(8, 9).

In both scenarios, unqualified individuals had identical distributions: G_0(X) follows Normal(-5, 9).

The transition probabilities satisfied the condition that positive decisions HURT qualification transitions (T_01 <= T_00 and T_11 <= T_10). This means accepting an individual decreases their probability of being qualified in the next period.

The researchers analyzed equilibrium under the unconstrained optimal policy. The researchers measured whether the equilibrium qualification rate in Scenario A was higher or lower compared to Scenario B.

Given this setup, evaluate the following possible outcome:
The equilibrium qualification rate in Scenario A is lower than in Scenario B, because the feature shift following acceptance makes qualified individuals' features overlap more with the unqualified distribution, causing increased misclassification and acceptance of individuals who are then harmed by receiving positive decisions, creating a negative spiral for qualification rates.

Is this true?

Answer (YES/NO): NO